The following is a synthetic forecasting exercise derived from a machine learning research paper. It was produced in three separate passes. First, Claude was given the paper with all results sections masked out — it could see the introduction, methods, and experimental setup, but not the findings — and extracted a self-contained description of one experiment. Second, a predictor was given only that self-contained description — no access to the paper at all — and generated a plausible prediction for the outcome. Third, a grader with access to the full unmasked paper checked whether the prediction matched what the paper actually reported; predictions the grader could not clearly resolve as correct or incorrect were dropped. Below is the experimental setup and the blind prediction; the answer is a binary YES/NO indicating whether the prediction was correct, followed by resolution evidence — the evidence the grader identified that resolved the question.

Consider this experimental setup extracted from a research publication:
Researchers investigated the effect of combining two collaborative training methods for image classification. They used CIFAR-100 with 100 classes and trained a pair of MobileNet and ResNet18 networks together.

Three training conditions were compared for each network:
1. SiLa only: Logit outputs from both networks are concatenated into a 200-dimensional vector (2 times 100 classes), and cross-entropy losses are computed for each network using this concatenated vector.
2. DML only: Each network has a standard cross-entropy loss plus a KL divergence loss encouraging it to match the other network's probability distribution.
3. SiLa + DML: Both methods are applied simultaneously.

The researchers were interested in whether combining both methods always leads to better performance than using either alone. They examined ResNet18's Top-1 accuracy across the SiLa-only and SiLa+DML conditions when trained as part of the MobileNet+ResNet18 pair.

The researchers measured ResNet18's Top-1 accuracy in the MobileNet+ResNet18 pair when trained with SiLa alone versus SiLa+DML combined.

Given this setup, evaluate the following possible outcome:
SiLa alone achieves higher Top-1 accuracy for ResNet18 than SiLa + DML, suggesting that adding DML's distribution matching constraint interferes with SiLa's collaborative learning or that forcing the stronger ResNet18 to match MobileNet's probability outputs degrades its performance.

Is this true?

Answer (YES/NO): YES